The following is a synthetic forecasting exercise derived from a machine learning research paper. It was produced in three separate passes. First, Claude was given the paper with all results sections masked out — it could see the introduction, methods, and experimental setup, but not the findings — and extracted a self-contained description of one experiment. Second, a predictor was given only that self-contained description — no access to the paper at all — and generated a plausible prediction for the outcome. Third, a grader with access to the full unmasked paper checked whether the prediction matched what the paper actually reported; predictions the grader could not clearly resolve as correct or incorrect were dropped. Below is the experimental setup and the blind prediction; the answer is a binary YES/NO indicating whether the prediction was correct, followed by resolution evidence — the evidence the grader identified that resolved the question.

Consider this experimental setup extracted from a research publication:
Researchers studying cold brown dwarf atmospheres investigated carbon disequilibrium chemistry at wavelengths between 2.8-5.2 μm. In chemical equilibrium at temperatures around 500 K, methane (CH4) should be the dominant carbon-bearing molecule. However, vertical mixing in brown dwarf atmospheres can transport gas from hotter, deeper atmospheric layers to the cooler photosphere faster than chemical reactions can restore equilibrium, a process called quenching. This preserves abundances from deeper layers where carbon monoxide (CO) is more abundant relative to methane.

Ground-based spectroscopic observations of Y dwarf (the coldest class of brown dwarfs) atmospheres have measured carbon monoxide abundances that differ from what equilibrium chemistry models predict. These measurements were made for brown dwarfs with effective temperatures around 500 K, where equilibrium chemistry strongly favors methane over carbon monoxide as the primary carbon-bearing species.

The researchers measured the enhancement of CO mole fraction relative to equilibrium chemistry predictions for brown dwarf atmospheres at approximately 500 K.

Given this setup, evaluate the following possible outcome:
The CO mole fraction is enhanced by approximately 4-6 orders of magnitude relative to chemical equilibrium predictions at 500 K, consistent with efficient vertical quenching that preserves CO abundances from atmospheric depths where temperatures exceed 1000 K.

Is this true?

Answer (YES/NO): NO